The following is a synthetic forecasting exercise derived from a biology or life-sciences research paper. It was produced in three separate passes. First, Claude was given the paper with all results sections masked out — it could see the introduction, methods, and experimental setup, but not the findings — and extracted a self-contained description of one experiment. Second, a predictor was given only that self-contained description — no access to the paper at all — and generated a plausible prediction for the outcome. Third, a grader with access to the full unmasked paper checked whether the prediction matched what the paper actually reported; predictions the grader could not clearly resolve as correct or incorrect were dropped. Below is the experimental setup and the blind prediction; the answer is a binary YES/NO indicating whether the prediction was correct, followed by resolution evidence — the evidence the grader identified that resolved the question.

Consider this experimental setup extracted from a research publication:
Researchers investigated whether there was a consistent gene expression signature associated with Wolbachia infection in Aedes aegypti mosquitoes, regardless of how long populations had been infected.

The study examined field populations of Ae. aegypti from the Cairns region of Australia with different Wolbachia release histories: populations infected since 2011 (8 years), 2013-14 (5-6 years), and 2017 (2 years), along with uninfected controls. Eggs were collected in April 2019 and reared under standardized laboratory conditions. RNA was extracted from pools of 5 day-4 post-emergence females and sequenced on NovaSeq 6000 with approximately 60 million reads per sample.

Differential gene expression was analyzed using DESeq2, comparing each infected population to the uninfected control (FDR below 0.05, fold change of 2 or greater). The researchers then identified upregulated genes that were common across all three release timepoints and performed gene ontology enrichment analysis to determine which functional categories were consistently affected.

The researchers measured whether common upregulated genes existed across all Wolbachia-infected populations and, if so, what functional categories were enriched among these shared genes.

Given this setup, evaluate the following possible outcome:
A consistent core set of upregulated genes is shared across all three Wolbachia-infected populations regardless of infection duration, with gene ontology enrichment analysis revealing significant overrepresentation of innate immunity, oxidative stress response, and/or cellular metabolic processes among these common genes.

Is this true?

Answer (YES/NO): YES